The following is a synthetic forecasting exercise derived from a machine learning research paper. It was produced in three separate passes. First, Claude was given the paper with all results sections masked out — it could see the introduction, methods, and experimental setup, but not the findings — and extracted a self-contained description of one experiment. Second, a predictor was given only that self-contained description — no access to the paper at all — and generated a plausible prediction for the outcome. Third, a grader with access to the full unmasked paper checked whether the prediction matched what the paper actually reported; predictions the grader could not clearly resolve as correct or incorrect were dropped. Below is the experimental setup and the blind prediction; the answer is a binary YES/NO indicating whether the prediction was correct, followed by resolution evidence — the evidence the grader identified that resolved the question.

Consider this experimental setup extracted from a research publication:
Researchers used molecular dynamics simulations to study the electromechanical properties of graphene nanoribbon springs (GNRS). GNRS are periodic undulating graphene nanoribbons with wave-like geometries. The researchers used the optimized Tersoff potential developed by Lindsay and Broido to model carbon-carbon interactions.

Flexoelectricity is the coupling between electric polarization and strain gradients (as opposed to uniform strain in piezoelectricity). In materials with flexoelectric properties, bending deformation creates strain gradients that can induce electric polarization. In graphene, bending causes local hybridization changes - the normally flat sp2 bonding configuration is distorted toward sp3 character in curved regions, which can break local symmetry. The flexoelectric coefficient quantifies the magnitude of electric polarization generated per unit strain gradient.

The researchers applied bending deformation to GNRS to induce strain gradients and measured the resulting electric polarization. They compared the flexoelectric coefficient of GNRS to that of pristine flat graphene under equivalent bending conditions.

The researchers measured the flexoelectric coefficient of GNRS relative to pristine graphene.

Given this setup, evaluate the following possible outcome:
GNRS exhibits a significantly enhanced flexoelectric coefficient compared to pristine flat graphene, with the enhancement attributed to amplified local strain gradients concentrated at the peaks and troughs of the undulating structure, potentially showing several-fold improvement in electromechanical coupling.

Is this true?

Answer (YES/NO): NO